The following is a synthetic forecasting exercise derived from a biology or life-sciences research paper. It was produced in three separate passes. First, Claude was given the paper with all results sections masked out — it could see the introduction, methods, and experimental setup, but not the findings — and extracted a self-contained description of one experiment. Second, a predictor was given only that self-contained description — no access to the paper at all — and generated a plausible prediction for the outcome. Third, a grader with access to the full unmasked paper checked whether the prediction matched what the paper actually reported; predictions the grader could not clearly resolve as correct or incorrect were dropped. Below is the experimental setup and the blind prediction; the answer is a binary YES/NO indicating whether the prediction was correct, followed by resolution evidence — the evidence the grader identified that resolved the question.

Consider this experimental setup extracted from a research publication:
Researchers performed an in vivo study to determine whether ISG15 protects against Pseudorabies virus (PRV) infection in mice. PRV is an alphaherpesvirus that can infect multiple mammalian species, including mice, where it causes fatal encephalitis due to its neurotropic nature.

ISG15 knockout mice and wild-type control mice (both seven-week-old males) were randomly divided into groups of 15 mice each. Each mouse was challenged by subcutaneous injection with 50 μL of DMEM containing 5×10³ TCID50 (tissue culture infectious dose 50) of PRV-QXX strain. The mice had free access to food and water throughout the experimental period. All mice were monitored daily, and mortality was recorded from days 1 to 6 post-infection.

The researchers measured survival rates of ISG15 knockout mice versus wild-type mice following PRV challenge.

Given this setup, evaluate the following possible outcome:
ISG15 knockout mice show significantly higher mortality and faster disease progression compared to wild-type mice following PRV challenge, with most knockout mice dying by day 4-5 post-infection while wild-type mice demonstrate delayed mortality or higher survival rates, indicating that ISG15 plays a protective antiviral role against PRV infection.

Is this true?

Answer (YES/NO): YES